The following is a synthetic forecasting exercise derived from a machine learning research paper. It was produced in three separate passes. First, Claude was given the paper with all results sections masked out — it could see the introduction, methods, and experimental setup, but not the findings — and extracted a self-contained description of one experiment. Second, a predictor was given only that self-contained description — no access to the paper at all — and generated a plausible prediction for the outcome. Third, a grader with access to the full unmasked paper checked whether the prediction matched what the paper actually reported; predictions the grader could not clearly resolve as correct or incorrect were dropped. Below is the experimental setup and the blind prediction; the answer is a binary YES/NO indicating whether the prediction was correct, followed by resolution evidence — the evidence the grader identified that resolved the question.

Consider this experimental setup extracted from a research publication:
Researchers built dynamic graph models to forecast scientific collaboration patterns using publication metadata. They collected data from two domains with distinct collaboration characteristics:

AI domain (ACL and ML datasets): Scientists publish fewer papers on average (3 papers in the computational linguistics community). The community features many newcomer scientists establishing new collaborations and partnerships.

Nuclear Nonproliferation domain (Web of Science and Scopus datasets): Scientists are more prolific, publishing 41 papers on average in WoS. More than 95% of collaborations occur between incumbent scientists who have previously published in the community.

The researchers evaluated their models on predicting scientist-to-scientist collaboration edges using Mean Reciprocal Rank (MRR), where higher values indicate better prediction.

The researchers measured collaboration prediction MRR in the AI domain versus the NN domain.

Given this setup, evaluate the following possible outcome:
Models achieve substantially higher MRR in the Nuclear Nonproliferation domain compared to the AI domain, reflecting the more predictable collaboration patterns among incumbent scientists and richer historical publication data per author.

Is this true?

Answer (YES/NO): YES